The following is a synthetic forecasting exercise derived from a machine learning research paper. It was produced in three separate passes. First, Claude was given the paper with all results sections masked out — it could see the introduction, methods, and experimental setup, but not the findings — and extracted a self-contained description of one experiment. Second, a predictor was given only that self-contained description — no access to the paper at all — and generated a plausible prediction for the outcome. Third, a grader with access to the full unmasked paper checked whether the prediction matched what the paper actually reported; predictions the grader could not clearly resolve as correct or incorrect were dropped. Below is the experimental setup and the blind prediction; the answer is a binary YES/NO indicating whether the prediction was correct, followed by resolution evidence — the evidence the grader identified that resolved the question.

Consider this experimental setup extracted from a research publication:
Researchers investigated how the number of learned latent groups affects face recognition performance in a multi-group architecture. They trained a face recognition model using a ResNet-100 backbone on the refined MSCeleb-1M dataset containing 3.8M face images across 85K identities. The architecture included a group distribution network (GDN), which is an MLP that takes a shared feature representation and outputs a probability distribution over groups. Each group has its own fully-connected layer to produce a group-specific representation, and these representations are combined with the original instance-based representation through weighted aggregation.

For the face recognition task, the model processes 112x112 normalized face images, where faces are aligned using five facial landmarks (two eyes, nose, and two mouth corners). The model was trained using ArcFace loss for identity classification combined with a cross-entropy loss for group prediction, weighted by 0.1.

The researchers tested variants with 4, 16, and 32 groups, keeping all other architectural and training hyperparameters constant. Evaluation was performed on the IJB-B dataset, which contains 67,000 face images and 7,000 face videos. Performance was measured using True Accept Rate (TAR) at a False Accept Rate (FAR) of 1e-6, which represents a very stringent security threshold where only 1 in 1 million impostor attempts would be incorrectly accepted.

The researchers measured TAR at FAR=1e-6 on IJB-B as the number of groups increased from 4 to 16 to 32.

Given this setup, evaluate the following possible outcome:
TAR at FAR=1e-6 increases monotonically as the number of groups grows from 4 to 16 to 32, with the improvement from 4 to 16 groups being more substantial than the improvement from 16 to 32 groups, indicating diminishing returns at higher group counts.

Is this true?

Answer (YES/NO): NO